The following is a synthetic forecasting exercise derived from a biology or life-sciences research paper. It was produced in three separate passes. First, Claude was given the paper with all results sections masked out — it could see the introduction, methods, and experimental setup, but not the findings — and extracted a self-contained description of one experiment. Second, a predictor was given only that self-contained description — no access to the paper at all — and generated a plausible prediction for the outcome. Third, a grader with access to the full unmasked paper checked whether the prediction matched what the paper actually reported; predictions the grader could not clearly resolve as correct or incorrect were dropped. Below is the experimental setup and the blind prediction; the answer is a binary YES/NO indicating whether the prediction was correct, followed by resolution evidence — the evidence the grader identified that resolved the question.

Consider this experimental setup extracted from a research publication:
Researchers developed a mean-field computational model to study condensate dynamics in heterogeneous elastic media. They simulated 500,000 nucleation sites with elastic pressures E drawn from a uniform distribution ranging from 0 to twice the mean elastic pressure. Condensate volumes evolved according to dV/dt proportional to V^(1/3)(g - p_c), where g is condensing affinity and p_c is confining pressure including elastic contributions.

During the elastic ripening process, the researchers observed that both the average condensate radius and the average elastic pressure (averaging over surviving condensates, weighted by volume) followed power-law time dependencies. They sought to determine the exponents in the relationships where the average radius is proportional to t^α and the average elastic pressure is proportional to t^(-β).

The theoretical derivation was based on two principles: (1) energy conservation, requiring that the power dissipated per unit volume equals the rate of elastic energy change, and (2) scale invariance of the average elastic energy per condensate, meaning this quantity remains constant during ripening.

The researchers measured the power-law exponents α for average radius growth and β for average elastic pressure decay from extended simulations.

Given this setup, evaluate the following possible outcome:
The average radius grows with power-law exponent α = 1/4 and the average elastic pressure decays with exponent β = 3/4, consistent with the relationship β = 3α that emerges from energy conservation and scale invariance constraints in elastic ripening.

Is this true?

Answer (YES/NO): NO